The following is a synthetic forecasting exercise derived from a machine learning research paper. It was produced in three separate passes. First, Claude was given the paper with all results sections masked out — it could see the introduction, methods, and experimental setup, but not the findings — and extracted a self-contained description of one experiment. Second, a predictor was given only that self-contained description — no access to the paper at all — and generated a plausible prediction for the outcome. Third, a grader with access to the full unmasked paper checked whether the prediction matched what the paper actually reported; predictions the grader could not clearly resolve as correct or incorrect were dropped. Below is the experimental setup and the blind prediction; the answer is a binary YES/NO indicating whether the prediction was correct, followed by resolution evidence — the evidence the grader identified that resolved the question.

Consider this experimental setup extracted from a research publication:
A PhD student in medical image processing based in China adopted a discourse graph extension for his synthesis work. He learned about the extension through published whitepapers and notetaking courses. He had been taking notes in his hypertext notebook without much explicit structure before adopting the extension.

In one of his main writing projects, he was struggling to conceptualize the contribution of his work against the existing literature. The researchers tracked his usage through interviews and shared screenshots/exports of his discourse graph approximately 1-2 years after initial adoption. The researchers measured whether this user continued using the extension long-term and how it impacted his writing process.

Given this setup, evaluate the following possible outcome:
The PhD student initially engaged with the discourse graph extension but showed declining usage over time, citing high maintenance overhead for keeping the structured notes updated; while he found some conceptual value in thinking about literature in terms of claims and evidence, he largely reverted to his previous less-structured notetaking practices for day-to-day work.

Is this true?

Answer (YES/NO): NO